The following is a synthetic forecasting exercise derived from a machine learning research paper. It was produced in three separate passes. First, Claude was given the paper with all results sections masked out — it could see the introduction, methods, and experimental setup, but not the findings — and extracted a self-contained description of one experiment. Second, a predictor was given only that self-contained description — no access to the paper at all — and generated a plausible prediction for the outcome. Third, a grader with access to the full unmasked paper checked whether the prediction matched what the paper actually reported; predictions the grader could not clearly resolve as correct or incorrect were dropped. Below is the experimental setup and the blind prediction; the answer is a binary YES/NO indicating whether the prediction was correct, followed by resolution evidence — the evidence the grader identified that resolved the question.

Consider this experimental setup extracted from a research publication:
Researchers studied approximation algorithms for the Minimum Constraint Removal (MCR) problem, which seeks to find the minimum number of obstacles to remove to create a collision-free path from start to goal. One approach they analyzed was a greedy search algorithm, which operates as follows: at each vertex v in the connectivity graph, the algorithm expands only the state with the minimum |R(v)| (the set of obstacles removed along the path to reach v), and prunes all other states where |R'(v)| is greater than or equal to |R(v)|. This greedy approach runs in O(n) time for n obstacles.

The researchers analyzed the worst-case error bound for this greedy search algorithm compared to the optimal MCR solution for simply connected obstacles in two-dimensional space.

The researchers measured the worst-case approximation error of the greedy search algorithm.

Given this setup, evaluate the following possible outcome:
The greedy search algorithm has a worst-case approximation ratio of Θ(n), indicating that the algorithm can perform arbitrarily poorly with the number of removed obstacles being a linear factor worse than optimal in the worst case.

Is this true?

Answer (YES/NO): YES